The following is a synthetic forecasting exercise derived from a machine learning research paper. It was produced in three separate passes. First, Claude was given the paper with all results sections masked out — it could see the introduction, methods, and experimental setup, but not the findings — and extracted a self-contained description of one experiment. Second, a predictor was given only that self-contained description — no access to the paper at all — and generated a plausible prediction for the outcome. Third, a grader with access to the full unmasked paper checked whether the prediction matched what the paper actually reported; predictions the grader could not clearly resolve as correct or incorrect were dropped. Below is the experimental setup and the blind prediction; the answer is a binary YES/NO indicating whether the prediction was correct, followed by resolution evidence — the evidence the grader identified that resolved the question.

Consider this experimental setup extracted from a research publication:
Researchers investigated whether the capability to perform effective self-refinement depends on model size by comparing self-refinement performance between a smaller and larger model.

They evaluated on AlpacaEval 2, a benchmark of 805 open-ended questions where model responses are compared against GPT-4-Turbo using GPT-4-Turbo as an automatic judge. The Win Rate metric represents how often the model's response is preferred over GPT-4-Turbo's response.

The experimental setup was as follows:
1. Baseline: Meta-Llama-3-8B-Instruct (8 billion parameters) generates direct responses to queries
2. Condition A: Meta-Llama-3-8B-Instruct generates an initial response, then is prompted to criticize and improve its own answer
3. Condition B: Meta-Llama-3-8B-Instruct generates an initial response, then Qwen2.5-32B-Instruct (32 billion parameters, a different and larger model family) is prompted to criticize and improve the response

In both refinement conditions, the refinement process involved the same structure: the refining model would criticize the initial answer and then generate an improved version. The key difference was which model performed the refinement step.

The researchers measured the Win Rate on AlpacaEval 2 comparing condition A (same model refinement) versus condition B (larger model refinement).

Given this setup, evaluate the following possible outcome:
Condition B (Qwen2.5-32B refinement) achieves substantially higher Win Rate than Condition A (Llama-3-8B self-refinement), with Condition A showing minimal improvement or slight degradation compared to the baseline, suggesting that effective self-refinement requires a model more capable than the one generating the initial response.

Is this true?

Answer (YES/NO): YES